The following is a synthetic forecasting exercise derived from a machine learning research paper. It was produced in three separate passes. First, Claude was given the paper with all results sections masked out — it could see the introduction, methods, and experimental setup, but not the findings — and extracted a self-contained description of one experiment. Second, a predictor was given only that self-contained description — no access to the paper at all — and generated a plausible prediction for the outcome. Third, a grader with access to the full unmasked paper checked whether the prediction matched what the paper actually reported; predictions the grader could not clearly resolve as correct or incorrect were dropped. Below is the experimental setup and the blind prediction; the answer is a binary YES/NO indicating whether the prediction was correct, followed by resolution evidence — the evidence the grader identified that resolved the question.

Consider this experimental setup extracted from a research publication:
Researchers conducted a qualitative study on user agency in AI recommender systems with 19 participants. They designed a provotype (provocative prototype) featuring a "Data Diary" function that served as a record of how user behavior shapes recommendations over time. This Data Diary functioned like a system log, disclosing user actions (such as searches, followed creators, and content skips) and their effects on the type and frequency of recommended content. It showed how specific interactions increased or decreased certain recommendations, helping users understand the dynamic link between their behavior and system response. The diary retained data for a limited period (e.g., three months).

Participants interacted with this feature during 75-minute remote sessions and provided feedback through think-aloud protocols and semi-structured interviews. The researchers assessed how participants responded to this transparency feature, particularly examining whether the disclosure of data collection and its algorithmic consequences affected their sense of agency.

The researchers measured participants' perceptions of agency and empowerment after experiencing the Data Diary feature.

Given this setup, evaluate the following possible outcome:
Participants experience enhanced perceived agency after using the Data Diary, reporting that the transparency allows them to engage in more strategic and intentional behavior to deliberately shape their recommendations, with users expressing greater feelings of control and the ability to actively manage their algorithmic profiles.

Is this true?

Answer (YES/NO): NO